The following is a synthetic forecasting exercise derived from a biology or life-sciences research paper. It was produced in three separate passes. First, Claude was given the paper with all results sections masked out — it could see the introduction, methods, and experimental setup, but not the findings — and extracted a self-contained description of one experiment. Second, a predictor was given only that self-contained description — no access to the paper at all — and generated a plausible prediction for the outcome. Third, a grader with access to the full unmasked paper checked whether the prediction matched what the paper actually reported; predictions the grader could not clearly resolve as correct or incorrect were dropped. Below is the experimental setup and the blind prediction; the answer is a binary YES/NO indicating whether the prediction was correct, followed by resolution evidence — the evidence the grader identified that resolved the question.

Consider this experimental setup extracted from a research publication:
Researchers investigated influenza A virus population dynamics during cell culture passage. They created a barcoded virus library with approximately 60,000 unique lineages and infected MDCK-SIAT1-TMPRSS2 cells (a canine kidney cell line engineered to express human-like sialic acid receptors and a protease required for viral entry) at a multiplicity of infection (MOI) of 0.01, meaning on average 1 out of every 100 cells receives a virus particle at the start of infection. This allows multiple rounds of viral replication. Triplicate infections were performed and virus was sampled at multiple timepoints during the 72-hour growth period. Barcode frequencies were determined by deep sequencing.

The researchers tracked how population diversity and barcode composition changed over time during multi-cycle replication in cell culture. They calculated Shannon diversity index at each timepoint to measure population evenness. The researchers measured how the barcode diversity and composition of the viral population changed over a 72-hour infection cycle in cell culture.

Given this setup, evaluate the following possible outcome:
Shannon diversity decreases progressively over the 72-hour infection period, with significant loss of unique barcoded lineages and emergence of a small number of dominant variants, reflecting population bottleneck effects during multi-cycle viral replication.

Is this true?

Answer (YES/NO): NO